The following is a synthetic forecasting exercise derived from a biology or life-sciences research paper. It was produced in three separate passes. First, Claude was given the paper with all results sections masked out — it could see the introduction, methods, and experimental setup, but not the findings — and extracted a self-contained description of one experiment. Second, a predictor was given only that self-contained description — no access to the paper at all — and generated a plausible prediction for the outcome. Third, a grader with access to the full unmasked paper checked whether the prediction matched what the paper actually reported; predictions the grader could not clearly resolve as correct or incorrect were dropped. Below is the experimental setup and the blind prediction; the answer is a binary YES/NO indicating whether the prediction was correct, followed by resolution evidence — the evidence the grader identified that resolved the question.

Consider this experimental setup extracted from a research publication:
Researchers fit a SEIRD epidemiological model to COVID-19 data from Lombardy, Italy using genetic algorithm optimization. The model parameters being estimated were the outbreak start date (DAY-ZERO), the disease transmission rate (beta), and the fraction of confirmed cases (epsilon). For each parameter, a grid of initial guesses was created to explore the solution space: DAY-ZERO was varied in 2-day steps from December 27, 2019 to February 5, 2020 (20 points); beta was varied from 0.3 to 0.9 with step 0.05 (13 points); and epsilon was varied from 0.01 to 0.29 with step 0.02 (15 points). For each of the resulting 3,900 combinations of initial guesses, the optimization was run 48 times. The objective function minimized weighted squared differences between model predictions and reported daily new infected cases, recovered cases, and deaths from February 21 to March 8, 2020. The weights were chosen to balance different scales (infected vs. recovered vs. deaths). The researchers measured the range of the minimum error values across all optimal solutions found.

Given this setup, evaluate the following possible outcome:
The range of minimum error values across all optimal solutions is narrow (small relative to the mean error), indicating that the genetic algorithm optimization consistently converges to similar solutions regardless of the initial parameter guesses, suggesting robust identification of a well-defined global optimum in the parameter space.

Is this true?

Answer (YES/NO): NO